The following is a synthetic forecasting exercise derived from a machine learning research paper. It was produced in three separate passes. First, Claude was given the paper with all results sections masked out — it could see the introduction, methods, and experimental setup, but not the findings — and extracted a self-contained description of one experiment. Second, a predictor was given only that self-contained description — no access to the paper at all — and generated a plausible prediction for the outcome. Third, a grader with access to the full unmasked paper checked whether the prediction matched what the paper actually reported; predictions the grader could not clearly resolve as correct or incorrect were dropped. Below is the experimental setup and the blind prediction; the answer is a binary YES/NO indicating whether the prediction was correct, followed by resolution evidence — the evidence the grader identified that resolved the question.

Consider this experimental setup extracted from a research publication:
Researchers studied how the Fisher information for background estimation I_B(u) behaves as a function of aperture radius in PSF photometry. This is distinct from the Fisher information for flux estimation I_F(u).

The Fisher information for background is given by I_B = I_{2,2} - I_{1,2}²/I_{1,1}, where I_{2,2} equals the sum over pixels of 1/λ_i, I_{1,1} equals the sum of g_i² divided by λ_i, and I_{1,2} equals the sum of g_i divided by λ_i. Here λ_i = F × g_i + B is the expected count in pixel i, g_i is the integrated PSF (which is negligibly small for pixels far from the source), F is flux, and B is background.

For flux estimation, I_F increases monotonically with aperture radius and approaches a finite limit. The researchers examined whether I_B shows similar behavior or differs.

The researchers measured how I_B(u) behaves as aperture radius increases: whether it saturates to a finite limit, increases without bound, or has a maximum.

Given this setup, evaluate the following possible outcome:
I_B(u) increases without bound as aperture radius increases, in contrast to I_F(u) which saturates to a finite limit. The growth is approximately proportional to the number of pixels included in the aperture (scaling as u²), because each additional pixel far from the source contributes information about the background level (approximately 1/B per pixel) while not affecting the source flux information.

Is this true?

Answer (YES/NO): NO